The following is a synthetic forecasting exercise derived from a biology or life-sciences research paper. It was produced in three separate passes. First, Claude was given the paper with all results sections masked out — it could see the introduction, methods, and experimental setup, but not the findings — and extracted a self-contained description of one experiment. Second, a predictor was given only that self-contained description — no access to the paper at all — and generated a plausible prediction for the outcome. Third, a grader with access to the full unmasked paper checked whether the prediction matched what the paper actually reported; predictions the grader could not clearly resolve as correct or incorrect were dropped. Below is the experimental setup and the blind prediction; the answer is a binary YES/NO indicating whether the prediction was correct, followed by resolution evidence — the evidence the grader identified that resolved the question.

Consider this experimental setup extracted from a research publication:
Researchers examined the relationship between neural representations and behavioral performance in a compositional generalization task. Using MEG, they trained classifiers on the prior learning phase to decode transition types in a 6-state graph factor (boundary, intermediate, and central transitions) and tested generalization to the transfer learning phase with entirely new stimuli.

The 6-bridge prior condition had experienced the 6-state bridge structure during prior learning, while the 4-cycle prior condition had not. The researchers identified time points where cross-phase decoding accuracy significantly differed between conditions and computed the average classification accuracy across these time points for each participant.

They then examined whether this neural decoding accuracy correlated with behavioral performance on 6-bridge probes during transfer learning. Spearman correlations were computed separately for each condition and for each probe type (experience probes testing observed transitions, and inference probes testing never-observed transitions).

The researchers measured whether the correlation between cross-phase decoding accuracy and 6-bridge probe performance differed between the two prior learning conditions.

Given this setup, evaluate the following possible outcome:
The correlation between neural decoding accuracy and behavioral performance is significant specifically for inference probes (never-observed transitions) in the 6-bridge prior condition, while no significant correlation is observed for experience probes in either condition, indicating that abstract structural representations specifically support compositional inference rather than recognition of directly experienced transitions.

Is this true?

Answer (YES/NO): NO